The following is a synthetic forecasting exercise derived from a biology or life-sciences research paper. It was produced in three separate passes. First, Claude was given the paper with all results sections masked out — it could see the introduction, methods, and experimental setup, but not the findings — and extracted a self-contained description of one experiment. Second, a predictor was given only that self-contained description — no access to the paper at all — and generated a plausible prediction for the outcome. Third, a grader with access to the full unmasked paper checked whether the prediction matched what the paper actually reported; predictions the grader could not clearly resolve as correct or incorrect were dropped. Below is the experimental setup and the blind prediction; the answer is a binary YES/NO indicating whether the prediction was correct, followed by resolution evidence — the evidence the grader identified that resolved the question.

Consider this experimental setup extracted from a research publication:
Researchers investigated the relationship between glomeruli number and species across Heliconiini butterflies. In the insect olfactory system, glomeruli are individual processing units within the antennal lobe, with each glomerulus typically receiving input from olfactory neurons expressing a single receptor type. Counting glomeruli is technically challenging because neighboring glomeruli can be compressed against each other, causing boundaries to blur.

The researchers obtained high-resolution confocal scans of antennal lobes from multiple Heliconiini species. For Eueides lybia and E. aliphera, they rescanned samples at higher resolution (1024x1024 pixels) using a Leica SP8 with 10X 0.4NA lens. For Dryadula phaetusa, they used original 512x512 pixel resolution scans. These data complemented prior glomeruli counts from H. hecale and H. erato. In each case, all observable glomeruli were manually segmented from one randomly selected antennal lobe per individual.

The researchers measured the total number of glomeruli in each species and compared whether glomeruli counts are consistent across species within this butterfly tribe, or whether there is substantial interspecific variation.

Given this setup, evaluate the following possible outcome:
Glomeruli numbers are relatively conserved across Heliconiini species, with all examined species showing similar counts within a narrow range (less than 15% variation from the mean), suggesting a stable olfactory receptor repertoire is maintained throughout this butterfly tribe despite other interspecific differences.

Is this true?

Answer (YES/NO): NO